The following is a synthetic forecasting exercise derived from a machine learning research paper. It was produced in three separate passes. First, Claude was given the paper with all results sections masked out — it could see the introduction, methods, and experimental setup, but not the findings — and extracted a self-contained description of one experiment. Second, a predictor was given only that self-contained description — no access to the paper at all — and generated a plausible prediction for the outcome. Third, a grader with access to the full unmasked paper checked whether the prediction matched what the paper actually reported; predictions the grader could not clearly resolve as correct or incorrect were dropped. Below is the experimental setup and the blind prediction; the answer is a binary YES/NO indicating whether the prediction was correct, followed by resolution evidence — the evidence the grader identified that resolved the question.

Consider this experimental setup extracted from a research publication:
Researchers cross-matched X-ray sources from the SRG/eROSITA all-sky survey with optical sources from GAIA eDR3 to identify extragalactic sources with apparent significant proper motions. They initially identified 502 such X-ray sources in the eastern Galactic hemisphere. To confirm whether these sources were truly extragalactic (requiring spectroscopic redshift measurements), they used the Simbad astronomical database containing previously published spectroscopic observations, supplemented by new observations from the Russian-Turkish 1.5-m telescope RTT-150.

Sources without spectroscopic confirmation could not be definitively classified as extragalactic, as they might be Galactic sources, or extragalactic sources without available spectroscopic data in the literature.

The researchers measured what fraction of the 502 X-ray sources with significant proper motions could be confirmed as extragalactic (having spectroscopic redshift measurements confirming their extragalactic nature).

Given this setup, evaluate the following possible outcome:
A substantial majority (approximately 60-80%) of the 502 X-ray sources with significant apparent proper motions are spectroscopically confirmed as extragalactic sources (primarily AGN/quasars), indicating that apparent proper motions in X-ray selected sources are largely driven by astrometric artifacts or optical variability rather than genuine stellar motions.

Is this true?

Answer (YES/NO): NO